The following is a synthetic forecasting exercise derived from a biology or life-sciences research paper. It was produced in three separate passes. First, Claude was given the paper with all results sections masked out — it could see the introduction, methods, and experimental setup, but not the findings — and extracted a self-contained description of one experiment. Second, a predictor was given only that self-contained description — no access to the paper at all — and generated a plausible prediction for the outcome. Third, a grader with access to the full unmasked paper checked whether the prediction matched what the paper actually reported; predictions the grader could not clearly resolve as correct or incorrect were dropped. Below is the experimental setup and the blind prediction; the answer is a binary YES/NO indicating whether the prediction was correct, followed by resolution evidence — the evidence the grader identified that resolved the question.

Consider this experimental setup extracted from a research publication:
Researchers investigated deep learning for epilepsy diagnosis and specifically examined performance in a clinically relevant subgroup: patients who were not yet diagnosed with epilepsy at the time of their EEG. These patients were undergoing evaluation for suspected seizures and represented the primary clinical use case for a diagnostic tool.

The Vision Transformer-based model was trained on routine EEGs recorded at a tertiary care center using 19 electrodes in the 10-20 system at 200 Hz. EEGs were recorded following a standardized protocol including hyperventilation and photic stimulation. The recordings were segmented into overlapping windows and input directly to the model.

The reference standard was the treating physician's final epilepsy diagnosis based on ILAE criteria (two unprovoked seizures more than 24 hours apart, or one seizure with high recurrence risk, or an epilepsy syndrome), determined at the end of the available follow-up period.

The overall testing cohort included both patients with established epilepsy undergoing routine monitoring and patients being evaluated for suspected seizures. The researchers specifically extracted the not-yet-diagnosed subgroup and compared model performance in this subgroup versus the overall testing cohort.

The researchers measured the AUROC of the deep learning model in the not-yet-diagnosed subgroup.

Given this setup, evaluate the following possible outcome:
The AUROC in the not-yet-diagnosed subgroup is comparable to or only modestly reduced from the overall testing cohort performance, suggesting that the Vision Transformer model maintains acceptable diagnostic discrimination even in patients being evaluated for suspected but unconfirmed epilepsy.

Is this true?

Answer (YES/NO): YES